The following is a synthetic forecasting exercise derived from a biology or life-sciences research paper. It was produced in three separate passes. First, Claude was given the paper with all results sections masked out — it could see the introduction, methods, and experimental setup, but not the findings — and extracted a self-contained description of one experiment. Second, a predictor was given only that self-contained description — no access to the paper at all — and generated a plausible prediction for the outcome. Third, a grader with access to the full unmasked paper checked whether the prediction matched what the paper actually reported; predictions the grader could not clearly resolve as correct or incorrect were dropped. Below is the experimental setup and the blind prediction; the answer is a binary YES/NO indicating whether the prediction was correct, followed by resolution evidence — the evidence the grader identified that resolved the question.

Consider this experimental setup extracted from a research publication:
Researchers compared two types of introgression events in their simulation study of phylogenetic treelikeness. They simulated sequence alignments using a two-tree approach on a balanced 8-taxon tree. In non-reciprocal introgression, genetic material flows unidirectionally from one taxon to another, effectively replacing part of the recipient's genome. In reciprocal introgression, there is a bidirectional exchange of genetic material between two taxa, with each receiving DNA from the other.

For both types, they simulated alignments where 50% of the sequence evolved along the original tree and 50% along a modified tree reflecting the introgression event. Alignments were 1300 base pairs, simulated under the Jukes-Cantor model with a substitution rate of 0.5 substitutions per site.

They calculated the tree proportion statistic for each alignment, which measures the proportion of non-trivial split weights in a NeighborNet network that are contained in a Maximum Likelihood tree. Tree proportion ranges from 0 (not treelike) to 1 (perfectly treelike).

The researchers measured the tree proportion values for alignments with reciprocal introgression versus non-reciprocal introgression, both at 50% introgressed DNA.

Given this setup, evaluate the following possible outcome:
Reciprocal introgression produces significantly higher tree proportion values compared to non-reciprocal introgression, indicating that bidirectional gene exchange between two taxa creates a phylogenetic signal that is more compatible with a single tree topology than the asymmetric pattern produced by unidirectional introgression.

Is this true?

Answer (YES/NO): NO